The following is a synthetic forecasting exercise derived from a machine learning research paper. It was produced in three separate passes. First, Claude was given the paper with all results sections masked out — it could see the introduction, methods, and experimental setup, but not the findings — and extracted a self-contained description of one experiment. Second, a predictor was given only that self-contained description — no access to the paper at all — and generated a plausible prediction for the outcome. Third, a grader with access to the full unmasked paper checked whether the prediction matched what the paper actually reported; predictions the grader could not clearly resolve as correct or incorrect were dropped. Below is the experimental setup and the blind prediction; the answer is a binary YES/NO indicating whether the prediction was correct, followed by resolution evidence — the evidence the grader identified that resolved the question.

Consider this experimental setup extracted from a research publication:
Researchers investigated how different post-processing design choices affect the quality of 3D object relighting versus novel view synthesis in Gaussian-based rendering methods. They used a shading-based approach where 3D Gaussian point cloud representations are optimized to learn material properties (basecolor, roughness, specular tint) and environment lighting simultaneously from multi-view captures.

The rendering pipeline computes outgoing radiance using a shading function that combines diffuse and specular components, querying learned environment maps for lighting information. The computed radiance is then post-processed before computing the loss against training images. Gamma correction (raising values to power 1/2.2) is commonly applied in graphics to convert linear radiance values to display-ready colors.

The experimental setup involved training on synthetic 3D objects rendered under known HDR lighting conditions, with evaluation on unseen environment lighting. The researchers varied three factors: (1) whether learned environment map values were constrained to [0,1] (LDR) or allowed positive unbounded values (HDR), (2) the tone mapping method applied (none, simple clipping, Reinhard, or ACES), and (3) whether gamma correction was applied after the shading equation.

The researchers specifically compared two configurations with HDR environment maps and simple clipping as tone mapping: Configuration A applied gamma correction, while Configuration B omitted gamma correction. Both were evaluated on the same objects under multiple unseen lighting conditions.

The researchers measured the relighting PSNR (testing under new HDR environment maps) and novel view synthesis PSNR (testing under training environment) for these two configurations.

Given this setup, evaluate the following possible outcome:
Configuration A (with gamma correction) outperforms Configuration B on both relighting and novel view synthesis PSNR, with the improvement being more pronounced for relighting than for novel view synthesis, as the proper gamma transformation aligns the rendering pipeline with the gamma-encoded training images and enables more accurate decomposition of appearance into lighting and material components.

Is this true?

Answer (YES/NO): NO